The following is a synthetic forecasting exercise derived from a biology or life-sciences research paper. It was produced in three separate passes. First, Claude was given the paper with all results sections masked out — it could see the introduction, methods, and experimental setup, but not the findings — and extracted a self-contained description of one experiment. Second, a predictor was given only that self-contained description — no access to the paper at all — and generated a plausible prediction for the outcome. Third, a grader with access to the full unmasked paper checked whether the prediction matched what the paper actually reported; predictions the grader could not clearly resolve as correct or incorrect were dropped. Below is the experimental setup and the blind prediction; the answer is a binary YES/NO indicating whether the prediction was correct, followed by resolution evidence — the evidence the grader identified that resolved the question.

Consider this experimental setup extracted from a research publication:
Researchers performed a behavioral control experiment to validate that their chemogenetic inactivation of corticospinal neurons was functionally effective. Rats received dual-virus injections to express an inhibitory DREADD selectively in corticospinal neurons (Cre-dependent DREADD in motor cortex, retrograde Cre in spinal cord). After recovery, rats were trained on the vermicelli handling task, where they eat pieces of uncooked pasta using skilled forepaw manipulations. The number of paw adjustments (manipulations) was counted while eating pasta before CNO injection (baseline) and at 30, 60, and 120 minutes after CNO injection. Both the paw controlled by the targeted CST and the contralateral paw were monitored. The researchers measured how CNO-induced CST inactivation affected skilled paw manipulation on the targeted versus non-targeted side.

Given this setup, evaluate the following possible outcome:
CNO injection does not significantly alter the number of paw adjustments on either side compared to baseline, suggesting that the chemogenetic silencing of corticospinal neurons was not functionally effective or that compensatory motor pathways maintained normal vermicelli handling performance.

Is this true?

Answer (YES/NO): NO